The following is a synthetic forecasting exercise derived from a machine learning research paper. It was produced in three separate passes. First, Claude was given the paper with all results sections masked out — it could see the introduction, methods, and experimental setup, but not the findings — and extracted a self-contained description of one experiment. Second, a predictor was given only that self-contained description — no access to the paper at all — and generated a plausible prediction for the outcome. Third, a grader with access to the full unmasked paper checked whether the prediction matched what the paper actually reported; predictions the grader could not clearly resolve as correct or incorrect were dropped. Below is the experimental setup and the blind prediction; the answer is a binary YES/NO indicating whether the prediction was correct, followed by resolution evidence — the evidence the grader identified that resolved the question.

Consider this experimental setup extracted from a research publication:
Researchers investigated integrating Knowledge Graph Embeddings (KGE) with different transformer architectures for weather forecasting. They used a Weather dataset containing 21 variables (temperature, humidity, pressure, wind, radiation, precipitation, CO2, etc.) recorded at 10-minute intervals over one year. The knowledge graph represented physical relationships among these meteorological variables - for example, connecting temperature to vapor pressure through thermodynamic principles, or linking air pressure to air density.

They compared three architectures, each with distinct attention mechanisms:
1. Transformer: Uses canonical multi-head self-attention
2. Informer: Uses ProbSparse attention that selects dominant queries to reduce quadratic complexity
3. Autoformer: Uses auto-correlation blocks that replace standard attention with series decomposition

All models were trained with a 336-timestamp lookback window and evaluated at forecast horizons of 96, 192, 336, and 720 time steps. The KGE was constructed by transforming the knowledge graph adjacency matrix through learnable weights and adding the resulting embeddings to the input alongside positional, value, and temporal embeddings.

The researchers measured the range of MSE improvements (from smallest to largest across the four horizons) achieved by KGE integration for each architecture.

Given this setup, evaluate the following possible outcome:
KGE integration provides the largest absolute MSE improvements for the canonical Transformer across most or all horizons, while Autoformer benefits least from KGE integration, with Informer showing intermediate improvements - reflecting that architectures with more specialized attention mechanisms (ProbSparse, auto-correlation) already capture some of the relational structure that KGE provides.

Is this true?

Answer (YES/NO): NO